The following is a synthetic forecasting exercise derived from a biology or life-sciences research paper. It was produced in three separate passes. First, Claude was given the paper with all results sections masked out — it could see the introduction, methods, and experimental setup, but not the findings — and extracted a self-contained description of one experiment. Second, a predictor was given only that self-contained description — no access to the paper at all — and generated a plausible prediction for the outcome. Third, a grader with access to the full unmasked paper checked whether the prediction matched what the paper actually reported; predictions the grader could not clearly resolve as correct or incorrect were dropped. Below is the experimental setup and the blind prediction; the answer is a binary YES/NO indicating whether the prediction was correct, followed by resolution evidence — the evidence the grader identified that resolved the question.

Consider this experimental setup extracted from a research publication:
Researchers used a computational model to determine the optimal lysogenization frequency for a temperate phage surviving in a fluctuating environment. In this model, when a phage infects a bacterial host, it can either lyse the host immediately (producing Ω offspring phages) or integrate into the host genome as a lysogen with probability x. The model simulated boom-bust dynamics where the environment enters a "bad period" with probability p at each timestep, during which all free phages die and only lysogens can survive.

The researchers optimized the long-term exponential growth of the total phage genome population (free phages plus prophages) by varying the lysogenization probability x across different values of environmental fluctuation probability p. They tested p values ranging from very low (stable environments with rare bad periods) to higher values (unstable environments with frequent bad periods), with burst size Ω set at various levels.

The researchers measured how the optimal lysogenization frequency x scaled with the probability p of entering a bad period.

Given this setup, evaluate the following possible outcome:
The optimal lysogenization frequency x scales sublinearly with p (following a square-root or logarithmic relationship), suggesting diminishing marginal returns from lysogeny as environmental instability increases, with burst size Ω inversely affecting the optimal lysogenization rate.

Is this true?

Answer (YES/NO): NO